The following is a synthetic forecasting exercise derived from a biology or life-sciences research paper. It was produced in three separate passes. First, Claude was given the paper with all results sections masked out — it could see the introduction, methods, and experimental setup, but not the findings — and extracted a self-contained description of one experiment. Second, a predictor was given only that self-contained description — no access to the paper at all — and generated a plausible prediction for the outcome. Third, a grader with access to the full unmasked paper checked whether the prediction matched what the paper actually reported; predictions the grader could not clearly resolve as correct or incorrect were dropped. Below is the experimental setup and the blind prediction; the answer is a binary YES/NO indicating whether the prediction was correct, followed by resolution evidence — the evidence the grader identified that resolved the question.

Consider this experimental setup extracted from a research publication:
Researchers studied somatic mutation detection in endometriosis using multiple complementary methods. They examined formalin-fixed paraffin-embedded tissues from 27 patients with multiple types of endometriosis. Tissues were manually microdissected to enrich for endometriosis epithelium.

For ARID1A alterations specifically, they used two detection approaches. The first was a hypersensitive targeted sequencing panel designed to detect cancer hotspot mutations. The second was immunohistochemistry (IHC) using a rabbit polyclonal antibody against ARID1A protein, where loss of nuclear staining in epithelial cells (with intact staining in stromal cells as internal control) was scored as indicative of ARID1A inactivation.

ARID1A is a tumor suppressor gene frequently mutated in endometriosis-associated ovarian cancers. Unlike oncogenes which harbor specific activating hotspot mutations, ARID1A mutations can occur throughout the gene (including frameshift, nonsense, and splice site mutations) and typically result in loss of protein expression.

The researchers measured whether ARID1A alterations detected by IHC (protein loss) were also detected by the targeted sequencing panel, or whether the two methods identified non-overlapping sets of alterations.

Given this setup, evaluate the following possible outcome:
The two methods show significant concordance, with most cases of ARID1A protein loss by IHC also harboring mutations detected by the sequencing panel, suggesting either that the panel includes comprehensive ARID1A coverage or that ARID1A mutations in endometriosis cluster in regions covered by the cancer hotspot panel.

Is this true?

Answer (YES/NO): NO